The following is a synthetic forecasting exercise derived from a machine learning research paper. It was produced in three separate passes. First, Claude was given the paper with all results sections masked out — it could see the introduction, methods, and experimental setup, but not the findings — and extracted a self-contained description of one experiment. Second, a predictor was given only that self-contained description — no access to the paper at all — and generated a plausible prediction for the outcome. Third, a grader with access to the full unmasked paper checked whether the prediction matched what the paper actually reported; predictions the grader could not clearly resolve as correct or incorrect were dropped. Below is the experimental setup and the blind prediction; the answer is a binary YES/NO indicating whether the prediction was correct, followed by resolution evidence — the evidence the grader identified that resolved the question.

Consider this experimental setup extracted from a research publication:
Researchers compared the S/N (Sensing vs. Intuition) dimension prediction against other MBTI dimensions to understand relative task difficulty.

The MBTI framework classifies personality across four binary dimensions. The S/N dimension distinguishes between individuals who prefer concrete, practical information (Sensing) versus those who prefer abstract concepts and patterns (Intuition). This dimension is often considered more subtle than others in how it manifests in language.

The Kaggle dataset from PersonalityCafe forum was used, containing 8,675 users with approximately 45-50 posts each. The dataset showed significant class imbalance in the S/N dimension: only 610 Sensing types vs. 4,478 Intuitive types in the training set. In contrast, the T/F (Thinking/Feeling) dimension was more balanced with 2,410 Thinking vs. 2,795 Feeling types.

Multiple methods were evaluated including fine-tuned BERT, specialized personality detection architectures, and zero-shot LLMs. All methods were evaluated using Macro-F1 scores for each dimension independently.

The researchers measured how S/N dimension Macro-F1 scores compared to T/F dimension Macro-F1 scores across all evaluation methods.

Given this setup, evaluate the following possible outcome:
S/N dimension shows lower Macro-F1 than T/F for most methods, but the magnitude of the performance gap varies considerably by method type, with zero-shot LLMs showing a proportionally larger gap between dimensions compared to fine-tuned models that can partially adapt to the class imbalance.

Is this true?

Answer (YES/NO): NO